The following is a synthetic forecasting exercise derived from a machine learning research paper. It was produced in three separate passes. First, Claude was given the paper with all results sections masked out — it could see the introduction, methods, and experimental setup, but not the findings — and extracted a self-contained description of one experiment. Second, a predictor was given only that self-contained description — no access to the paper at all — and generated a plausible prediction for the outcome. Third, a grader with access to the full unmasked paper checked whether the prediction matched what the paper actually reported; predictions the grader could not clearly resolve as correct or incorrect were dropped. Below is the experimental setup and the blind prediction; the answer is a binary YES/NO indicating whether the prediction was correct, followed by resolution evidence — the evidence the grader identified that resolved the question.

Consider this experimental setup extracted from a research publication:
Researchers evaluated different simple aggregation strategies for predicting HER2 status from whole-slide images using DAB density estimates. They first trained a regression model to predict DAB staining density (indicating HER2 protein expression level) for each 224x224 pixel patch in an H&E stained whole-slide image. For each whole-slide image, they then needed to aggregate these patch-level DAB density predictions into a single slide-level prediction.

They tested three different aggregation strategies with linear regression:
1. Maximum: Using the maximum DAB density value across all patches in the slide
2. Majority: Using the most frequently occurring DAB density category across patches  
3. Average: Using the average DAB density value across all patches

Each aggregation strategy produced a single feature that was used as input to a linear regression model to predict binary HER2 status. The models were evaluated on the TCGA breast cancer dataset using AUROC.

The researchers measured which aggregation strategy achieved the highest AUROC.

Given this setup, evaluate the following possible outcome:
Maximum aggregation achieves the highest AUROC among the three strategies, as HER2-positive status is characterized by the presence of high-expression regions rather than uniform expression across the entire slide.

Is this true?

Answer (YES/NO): NO